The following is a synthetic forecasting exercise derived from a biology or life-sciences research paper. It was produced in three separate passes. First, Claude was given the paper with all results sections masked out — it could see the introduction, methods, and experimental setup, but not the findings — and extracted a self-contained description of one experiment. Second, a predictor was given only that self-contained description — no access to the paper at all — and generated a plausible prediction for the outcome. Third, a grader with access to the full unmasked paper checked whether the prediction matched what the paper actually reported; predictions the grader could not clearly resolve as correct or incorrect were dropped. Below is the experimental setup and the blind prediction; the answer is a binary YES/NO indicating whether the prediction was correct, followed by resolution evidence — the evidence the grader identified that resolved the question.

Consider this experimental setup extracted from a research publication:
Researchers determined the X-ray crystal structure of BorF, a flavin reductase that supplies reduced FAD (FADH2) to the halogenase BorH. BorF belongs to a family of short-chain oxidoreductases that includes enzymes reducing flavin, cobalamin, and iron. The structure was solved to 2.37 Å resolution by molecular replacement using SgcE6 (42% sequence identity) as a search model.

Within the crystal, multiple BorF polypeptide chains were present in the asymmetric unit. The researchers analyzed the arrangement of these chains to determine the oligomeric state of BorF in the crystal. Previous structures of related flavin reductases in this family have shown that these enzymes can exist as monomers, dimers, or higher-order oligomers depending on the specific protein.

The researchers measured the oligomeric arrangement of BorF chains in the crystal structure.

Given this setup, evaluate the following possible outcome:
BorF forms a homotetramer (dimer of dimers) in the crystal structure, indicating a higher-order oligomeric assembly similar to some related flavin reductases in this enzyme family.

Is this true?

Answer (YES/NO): NO